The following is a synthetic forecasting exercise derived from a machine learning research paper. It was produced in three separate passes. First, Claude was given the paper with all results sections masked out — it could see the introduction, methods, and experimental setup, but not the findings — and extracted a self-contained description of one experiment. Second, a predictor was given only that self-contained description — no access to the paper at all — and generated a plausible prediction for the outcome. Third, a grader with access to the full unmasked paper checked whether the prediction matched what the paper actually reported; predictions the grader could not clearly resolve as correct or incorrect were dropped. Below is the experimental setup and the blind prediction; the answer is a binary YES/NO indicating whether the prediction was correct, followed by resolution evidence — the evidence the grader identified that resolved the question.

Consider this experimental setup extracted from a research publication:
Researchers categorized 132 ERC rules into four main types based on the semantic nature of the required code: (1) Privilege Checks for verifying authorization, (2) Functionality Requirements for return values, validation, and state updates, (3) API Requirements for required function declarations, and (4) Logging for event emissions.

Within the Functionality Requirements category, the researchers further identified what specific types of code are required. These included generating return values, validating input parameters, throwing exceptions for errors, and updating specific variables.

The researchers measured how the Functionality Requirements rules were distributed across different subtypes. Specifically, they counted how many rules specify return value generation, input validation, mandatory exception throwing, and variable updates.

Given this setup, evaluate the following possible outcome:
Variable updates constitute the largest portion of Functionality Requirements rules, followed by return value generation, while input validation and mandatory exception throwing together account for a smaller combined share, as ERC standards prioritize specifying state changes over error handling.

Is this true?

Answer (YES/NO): NO